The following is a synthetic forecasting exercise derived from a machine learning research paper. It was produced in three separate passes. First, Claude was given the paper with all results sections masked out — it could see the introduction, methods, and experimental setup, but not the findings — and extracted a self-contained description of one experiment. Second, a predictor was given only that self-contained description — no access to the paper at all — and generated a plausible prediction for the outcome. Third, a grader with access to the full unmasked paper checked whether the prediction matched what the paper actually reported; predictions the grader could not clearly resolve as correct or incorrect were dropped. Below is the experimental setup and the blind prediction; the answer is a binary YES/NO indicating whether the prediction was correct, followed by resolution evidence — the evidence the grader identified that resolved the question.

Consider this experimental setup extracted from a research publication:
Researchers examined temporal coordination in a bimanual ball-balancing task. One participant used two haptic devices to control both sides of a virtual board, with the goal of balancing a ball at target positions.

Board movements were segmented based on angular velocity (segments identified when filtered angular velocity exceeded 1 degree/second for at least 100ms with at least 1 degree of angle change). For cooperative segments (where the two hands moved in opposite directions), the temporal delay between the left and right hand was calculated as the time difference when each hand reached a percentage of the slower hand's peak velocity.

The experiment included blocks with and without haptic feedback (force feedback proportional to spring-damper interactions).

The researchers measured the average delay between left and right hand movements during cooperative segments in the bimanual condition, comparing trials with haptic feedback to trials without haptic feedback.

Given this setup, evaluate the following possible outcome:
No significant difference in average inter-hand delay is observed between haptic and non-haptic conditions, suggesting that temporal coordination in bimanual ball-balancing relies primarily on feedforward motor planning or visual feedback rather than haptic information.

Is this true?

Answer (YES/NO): YES